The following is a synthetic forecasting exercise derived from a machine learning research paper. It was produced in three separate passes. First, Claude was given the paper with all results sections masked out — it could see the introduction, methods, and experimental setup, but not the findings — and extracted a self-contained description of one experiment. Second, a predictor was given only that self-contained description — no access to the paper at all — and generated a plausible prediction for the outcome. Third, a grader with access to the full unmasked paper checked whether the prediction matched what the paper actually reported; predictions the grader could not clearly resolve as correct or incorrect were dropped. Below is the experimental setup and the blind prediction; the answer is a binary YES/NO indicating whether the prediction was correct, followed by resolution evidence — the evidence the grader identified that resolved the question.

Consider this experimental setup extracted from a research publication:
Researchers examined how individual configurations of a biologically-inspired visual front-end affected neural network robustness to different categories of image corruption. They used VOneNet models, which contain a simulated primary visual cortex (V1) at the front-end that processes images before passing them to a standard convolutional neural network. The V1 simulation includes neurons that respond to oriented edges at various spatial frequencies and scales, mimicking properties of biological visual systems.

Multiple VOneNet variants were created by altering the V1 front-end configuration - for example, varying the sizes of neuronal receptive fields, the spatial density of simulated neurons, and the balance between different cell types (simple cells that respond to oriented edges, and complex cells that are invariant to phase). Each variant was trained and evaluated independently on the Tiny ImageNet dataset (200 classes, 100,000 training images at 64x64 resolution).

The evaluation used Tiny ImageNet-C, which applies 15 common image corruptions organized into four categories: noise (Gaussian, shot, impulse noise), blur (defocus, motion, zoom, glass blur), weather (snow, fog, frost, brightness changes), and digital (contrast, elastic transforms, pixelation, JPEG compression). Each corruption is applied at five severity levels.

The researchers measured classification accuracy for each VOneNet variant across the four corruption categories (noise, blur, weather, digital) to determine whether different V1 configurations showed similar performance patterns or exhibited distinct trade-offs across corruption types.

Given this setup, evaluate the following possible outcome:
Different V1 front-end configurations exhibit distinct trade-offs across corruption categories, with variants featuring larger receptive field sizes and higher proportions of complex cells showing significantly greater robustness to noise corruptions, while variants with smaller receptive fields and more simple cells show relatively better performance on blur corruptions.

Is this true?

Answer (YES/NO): NO